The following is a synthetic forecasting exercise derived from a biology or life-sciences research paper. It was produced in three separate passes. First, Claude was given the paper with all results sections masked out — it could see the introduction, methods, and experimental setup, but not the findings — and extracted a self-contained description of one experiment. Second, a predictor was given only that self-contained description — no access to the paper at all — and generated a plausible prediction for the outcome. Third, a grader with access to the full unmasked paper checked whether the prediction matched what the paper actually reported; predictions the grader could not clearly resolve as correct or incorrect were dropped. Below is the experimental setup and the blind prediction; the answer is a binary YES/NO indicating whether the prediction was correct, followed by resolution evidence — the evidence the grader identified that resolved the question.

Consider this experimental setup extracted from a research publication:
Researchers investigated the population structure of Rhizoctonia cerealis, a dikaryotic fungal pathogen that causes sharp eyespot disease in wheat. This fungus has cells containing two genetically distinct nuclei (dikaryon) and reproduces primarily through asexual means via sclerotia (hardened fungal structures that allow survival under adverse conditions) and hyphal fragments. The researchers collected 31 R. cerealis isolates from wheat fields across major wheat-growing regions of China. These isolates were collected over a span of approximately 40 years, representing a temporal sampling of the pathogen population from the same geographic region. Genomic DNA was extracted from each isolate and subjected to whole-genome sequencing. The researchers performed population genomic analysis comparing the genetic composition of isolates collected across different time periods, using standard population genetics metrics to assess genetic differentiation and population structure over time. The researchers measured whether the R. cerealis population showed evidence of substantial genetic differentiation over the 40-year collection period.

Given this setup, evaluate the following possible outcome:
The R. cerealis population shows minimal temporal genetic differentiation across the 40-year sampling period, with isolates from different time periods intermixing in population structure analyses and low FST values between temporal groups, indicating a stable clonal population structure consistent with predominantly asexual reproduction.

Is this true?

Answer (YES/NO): NO